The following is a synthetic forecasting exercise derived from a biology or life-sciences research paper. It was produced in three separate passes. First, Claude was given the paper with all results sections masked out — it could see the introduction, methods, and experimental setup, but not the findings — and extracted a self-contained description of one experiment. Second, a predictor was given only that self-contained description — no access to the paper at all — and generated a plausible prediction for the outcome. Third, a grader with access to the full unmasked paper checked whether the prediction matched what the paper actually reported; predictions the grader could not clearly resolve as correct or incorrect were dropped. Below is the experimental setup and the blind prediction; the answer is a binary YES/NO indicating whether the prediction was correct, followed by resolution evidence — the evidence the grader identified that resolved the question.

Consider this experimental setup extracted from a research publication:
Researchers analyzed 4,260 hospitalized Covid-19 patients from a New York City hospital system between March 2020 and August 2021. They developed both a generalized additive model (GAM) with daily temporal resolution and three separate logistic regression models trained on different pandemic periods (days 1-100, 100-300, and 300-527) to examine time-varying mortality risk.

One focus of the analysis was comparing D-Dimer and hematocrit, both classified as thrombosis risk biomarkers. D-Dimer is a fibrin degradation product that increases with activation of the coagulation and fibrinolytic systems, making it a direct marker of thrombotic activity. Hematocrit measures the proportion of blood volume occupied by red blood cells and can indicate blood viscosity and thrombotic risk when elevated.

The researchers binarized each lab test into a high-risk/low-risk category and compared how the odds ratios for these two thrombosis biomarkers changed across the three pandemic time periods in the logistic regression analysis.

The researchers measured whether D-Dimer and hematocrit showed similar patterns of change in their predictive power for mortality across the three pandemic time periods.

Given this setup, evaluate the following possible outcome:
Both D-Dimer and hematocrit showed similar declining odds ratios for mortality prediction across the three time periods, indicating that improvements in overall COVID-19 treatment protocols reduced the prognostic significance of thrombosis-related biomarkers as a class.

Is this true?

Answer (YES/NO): NO